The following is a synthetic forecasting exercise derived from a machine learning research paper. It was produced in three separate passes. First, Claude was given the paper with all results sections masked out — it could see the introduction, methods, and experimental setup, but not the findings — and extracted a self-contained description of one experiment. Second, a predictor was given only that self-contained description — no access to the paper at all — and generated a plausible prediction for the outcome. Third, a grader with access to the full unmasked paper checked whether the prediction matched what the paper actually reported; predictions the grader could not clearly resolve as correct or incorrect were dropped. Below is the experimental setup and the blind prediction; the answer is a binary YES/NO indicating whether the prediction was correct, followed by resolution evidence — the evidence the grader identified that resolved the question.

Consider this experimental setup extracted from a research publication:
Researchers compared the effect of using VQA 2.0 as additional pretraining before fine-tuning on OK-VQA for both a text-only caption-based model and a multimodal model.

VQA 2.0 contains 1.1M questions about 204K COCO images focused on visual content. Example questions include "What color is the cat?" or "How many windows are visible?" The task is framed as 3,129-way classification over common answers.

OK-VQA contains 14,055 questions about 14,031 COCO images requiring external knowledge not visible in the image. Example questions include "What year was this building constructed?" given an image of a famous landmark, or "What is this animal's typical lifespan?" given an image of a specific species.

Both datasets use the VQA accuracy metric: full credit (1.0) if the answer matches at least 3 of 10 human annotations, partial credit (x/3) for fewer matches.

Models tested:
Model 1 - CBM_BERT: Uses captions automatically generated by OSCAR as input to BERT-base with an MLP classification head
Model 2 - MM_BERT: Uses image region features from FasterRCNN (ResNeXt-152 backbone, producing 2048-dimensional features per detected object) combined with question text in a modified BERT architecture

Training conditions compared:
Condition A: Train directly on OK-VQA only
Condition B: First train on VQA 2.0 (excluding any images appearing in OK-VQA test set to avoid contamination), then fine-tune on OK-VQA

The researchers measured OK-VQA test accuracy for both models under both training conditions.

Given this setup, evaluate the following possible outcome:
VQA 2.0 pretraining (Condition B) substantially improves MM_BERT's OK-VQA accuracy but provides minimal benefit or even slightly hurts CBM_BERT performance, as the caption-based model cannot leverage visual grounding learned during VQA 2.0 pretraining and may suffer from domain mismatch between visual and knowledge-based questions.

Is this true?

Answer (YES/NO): NO